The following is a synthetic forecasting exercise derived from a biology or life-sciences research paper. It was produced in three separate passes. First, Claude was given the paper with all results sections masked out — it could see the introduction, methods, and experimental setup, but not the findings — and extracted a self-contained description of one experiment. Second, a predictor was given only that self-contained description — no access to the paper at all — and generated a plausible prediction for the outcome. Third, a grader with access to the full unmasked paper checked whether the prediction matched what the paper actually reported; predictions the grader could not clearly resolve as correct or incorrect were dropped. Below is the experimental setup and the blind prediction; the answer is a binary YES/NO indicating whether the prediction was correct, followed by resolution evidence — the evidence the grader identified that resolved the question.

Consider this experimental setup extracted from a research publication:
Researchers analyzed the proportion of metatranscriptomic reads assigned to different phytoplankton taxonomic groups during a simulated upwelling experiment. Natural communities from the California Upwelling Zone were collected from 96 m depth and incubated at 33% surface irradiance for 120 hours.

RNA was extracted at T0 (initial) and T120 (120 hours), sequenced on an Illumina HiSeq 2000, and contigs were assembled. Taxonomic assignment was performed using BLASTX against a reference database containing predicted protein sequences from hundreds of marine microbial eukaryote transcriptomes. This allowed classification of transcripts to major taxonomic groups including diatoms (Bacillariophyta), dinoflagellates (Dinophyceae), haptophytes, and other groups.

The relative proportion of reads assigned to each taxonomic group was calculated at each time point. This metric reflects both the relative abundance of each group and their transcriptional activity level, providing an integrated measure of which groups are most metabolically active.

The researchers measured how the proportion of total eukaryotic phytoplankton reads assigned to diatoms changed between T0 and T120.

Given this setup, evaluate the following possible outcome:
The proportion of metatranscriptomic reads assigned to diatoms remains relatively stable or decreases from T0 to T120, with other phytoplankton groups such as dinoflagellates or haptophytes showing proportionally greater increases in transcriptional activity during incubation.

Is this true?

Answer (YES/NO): NO